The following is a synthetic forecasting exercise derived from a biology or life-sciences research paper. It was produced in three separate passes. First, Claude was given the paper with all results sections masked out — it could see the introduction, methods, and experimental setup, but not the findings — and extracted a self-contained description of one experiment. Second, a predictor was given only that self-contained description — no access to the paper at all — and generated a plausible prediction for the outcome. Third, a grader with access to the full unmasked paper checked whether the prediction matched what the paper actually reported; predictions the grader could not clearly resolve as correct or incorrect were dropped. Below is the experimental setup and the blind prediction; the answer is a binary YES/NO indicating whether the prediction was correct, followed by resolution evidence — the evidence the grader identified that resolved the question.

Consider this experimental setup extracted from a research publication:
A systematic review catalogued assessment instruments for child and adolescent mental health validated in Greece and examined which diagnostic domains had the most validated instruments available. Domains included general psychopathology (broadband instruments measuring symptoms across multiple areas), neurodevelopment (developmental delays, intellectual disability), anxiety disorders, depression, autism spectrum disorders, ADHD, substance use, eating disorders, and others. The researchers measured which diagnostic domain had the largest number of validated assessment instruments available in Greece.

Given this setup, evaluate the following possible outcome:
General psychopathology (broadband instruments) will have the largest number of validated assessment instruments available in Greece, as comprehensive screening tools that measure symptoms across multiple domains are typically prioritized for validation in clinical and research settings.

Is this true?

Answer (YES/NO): NO